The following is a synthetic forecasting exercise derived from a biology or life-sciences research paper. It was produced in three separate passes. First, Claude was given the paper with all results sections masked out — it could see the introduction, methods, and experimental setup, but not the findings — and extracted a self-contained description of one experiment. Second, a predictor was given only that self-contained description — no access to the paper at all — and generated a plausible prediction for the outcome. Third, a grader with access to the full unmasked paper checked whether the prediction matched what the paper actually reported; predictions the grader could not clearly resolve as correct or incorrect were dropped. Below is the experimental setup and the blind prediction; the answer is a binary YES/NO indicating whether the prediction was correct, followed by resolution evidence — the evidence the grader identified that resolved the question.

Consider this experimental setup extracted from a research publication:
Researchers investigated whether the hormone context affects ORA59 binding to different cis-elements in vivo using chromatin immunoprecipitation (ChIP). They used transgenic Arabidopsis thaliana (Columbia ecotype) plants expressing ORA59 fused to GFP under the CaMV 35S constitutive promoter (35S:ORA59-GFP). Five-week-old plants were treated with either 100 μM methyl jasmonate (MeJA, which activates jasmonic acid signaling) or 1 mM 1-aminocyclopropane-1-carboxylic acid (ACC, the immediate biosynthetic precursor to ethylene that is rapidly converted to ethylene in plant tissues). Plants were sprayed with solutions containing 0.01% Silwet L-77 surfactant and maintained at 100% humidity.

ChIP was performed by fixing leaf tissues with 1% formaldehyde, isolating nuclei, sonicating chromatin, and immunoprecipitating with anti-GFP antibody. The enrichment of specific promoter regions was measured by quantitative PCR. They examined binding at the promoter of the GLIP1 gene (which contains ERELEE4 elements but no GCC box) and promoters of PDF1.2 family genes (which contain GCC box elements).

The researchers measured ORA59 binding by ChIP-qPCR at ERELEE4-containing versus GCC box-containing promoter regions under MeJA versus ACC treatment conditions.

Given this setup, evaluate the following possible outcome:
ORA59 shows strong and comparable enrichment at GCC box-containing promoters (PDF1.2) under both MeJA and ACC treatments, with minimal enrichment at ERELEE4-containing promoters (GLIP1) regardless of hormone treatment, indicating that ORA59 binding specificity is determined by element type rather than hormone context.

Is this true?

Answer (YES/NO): NO